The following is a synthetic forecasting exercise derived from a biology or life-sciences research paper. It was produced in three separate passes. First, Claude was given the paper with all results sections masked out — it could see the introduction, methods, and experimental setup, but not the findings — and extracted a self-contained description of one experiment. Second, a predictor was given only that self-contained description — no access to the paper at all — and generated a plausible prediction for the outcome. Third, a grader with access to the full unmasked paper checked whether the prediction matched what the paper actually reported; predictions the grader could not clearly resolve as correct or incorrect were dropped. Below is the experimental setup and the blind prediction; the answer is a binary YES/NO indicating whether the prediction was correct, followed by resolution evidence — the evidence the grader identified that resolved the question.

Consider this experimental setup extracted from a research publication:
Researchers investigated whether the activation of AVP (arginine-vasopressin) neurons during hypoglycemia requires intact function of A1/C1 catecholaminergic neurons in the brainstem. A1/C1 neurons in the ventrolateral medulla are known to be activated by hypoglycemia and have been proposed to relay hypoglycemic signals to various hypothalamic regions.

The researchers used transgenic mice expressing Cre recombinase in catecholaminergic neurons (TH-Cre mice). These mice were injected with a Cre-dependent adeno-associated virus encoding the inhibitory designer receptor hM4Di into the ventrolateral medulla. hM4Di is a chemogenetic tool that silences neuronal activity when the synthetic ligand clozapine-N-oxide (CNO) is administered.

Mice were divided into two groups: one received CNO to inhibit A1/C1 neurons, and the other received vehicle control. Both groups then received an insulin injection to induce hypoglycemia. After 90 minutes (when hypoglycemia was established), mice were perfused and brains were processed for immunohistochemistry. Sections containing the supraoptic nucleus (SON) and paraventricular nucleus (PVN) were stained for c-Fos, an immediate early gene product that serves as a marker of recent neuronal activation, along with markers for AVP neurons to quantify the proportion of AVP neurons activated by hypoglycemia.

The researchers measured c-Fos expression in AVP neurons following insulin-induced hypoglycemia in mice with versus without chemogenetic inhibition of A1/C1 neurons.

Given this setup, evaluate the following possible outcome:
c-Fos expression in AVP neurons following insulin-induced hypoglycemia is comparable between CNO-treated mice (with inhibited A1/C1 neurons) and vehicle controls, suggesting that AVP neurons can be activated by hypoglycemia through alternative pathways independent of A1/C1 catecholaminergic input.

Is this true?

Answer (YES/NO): NO